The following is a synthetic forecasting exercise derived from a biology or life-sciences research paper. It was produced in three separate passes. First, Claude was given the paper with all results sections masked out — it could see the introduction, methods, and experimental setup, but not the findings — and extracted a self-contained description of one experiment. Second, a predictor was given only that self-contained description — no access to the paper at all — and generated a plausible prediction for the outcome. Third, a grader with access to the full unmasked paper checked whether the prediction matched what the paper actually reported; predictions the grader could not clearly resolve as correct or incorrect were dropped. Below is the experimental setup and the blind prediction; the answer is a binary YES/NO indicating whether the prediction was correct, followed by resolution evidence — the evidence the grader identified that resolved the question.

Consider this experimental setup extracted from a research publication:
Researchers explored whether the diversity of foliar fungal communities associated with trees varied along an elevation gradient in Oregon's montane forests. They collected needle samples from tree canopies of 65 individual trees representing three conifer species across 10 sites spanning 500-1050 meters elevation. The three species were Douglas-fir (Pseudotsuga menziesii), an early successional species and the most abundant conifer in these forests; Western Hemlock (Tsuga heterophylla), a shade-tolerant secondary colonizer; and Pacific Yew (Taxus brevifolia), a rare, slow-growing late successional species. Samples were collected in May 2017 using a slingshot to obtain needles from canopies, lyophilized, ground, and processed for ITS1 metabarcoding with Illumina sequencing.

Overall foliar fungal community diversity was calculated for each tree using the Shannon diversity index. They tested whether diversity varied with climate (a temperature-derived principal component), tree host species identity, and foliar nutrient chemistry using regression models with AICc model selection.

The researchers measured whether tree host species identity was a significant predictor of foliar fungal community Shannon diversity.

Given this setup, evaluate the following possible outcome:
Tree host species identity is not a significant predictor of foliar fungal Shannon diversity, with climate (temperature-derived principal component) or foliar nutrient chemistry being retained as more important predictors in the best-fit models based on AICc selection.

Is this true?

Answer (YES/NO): NO